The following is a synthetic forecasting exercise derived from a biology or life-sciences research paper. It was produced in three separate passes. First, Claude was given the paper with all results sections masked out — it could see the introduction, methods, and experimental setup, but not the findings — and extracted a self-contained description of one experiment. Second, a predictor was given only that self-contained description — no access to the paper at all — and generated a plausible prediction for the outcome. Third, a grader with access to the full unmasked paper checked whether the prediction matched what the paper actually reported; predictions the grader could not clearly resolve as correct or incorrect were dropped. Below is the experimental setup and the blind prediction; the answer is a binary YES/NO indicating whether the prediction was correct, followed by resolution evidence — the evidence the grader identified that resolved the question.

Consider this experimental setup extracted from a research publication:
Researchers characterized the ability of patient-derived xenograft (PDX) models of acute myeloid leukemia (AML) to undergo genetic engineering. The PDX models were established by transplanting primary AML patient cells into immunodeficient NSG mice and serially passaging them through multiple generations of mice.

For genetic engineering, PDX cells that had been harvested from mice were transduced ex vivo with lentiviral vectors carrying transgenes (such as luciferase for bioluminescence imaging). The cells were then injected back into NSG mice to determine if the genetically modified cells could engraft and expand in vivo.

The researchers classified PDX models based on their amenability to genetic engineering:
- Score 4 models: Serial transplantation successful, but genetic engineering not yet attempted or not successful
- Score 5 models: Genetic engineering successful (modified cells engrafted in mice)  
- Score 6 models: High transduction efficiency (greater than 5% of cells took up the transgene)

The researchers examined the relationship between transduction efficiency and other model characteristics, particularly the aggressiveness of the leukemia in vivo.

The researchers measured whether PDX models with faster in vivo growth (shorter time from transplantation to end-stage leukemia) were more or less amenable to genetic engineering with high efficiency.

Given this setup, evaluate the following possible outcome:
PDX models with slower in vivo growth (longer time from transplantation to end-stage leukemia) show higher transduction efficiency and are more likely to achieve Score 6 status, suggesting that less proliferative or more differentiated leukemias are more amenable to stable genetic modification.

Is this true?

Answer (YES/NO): NO